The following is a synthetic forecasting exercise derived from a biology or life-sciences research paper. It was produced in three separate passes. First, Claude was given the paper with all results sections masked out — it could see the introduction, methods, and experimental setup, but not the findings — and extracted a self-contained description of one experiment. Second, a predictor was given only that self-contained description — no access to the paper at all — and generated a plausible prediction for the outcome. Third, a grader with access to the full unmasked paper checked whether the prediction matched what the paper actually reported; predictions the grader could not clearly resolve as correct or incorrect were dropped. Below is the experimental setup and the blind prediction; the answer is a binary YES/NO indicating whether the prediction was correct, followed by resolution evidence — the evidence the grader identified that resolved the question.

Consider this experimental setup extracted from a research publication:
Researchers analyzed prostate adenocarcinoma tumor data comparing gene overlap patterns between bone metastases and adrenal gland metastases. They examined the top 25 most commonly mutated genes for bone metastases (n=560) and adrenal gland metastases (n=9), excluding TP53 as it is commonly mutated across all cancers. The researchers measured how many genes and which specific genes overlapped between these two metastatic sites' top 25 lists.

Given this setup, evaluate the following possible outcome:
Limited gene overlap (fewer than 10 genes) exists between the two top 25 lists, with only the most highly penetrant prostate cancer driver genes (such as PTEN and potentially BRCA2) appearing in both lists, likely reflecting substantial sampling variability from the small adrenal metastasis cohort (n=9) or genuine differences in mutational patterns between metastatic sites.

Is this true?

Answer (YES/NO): NO